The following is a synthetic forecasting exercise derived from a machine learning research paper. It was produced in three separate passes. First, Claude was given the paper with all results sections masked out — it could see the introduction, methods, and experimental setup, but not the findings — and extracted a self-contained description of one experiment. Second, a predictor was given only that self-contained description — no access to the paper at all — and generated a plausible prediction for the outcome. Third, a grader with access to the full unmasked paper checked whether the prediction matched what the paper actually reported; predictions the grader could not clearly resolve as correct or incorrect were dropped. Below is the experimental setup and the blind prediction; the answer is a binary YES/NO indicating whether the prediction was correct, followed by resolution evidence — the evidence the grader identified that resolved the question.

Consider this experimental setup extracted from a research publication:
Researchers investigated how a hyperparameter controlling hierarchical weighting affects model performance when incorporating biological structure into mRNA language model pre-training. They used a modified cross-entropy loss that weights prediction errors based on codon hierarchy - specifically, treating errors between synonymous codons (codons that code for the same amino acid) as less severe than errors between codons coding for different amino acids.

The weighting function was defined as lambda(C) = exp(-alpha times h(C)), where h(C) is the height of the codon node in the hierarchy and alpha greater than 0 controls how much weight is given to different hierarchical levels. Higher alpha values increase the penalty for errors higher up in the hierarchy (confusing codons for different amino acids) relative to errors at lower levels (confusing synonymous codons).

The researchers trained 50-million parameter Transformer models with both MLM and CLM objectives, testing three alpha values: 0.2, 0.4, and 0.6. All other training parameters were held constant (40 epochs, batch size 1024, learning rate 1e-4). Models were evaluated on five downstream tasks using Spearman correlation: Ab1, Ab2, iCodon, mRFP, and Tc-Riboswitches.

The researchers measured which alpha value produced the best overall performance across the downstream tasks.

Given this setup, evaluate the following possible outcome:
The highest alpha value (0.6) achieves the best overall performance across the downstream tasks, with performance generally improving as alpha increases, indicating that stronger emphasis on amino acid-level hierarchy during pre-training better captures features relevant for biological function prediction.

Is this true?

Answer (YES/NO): NO